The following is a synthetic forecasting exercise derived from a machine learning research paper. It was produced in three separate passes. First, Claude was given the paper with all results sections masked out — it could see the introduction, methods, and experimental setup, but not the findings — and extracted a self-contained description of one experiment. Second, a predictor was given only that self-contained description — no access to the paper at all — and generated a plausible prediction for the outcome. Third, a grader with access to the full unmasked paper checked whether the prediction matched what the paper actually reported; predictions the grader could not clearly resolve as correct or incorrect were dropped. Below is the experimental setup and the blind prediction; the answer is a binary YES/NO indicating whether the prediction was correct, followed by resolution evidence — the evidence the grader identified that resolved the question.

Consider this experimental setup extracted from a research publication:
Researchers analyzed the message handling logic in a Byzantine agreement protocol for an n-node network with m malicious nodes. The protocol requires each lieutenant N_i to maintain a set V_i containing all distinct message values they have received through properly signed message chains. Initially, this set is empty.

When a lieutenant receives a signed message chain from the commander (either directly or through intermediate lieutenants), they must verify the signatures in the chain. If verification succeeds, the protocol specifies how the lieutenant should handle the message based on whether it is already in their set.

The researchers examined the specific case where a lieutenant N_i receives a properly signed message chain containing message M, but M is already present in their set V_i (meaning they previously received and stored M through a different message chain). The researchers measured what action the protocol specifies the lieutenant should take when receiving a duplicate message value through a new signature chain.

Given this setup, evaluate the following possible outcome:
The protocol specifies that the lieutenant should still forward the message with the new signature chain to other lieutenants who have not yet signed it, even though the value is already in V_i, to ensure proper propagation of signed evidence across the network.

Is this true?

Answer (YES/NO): NO